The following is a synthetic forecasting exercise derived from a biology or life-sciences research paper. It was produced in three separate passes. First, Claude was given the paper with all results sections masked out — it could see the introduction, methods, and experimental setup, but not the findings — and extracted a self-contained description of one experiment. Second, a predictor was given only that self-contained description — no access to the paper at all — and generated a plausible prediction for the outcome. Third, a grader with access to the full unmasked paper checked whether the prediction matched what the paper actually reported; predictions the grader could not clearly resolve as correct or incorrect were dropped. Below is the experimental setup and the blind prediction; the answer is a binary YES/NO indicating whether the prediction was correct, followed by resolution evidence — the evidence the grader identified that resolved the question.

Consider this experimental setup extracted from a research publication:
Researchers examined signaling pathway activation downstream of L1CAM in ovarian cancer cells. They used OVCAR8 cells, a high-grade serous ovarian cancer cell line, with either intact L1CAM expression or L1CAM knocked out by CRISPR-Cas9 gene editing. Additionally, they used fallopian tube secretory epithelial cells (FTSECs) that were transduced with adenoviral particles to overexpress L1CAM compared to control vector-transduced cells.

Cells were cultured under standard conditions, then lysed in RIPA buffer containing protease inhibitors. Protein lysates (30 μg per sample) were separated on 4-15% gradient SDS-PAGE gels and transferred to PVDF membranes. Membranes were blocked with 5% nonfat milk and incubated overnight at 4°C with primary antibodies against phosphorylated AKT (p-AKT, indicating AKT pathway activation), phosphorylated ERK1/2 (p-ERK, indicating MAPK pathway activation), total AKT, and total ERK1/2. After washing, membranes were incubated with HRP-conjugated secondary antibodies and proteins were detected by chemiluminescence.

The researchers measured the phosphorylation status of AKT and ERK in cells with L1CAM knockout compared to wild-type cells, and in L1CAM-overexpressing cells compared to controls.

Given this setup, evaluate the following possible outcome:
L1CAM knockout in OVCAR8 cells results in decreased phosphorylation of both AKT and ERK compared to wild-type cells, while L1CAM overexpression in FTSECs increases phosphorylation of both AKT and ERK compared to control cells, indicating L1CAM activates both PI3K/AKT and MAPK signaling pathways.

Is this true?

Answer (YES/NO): YES